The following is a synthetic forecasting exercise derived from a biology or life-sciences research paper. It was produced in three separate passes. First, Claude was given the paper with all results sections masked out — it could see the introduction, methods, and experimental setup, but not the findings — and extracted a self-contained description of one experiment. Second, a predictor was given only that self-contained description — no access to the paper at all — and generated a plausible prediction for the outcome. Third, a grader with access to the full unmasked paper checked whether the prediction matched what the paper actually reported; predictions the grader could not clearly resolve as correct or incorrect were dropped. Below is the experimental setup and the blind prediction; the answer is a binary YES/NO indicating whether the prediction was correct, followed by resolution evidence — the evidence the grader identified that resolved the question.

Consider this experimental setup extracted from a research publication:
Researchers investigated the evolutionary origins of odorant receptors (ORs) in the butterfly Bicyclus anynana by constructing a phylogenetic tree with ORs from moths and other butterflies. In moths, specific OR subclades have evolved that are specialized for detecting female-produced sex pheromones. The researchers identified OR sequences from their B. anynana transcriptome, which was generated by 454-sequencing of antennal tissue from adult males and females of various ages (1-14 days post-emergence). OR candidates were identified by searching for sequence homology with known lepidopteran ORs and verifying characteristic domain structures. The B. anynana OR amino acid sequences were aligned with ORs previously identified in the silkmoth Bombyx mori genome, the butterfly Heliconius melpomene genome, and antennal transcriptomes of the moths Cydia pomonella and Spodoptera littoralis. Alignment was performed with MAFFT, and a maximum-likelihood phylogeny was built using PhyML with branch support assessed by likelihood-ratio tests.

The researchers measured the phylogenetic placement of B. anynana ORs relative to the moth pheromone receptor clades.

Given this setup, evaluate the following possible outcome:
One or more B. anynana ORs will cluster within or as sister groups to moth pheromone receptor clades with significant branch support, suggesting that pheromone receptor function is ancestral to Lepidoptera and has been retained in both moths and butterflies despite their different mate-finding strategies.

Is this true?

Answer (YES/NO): NO